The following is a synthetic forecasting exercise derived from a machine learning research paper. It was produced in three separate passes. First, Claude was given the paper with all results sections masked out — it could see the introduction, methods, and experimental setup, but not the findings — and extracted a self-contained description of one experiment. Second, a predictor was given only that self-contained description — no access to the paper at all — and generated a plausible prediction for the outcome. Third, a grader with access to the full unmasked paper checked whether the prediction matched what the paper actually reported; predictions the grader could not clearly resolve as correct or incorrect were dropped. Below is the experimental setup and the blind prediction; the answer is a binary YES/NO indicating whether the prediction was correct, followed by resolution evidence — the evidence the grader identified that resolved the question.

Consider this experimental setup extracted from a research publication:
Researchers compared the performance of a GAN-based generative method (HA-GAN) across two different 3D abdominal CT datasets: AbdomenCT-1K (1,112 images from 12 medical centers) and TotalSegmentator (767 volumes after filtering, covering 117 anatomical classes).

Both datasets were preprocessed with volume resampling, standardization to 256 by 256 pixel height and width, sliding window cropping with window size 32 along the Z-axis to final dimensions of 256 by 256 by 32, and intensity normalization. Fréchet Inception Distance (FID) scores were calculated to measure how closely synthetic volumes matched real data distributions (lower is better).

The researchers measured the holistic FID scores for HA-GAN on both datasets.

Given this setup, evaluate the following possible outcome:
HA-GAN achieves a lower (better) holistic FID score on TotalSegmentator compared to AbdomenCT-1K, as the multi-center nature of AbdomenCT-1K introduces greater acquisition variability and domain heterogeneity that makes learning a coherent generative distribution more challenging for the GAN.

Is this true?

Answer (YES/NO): YES